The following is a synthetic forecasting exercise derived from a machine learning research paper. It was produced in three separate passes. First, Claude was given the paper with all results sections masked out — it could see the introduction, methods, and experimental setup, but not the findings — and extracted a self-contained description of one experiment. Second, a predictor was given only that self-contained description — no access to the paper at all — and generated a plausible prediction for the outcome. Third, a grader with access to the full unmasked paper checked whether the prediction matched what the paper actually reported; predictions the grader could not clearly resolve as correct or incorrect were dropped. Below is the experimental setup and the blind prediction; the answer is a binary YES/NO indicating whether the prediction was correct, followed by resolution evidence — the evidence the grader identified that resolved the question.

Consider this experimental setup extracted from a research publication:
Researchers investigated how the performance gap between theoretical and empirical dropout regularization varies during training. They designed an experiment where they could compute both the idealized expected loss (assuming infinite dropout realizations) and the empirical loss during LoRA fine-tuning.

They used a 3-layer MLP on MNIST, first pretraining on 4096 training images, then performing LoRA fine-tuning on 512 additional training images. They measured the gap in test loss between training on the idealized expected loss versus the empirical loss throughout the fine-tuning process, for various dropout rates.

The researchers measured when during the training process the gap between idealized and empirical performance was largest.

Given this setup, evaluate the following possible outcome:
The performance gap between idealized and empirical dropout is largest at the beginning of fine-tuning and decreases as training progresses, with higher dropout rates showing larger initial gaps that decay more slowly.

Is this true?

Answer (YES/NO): NO